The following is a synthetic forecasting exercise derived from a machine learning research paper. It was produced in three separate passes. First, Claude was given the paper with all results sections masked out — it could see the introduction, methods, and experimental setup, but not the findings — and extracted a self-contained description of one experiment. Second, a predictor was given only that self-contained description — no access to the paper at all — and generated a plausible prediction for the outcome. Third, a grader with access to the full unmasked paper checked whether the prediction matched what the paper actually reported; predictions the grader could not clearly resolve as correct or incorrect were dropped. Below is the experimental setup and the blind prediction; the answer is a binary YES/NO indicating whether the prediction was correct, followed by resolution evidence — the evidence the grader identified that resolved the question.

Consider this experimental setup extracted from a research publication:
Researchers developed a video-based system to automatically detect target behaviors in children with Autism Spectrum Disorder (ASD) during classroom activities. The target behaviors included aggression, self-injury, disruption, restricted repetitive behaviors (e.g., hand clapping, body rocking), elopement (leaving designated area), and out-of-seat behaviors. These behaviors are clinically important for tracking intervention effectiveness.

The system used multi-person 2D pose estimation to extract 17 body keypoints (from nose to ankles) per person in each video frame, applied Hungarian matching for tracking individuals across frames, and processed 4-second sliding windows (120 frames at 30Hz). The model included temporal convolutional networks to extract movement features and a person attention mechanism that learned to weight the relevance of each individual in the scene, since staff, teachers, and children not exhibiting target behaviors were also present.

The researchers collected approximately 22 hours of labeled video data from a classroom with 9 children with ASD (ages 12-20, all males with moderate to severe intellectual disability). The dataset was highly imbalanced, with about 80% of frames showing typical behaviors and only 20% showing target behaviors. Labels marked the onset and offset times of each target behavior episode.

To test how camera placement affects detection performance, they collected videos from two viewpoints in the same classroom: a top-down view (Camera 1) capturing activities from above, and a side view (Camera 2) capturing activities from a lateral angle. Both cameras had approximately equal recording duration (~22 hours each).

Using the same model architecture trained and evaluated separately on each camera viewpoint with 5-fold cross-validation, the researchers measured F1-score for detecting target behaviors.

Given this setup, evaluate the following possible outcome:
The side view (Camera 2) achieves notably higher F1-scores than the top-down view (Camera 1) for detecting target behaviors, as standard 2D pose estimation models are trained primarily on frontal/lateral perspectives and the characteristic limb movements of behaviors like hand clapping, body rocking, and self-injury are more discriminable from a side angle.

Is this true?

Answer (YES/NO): NO